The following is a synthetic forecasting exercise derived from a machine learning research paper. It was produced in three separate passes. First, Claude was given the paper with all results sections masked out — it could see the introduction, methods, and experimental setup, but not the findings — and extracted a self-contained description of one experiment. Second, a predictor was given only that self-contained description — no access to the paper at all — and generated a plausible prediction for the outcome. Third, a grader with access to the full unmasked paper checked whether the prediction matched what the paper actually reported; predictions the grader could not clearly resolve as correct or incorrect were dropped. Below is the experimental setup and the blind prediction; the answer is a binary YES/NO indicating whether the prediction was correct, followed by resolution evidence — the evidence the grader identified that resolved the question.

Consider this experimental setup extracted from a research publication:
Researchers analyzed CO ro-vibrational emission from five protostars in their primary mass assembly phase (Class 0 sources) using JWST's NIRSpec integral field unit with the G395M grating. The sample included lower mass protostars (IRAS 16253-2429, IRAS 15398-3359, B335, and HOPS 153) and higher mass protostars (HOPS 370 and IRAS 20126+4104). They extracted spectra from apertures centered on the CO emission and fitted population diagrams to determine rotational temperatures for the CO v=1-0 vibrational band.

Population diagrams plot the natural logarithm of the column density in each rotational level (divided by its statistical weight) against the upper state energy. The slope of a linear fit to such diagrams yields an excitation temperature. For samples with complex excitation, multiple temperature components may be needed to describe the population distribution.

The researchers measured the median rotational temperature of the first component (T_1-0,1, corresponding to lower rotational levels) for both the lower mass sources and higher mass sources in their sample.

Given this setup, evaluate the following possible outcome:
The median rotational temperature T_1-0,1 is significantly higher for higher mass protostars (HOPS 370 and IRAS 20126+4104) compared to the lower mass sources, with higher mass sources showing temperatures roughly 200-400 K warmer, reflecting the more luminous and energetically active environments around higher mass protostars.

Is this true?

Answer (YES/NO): NO